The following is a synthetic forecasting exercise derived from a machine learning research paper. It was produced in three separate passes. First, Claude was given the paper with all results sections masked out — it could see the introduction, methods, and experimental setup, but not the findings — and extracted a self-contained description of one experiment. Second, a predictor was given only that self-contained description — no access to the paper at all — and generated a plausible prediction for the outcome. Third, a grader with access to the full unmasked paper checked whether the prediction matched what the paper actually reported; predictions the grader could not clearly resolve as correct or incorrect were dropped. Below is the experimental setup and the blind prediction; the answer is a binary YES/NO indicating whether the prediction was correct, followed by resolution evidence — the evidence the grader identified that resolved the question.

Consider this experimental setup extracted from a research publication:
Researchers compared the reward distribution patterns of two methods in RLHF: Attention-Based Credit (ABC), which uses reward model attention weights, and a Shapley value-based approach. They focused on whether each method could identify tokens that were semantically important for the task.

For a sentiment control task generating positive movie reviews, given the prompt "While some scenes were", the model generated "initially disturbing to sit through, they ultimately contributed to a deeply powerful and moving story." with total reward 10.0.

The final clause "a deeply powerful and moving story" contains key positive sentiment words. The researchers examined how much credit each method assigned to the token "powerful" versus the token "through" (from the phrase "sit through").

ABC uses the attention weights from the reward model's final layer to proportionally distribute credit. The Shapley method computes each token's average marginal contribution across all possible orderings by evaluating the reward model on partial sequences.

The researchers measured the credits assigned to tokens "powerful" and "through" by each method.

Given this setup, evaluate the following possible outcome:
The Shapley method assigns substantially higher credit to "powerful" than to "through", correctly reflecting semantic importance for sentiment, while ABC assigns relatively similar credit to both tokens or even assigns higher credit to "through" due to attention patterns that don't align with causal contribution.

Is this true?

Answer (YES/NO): NO